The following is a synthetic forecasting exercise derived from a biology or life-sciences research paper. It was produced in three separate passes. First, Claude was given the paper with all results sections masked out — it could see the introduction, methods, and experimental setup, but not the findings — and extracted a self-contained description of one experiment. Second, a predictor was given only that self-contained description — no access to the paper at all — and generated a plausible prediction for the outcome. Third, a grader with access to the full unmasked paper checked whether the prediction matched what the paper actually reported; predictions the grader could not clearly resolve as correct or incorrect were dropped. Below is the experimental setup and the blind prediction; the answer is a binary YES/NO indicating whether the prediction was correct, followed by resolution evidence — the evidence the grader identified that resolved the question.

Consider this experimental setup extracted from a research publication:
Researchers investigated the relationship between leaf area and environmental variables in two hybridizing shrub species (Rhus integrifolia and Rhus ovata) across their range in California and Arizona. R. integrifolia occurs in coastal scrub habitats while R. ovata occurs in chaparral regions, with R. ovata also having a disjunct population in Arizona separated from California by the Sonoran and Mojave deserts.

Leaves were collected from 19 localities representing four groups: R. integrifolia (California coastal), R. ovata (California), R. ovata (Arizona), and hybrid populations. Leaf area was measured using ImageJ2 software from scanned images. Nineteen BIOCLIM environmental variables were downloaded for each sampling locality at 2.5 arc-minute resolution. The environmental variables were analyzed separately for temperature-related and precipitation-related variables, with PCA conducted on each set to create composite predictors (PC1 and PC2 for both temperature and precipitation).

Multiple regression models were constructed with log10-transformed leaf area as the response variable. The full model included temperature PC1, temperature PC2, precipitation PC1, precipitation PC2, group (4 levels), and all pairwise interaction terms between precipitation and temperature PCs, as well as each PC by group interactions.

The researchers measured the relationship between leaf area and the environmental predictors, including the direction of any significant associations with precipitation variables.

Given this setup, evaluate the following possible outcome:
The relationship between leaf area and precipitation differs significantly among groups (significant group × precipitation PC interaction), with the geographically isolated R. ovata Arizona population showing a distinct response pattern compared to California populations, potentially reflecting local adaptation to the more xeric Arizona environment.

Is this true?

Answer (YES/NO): NO